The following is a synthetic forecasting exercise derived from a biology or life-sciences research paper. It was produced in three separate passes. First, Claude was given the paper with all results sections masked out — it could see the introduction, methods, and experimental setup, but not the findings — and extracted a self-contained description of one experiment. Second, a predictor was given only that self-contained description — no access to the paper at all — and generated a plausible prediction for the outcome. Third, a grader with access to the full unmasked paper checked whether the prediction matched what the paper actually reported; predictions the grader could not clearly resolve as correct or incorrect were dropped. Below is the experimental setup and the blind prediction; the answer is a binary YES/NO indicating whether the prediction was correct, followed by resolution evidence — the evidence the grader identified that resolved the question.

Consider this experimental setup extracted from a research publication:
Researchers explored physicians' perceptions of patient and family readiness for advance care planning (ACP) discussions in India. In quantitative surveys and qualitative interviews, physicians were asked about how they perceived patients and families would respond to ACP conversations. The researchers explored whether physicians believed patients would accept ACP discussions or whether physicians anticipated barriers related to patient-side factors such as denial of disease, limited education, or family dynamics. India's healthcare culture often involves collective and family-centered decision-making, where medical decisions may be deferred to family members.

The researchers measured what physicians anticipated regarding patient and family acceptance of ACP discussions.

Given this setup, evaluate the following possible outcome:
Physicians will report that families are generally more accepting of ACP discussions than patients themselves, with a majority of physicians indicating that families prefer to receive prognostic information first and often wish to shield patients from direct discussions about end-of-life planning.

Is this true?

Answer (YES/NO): NO